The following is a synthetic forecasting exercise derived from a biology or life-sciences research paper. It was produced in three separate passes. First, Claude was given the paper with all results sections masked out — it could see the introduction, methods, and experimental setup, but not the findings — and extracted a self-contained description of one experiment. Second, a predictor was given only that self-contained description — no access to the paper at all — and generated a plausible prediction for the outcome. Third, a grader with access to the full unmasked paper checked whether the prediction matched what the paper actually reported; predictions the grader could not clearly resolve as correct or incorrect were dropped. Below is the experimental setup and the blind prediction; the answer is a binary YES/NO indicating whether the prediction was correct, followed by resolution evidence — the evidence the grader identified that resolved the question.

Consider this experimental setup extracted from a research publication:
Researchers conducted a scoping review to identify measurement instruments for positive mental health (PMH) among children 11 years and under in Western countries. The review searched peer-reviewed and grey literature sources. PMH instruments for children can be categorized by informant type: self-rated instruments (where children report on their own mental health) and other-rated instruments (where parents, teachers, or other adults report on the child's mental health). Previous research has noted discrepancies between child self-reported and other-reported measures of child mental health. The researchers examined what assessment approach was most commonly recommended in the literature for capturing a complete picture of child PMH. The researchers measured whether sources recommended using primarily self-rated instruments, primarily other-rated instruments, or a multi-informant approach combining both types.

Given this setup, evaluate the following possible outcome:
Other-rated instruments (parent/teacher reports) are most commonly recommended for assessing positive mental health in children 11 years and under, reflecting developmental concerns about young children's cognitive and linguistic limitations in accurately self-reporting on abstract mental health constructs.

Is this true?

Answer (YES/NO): NO